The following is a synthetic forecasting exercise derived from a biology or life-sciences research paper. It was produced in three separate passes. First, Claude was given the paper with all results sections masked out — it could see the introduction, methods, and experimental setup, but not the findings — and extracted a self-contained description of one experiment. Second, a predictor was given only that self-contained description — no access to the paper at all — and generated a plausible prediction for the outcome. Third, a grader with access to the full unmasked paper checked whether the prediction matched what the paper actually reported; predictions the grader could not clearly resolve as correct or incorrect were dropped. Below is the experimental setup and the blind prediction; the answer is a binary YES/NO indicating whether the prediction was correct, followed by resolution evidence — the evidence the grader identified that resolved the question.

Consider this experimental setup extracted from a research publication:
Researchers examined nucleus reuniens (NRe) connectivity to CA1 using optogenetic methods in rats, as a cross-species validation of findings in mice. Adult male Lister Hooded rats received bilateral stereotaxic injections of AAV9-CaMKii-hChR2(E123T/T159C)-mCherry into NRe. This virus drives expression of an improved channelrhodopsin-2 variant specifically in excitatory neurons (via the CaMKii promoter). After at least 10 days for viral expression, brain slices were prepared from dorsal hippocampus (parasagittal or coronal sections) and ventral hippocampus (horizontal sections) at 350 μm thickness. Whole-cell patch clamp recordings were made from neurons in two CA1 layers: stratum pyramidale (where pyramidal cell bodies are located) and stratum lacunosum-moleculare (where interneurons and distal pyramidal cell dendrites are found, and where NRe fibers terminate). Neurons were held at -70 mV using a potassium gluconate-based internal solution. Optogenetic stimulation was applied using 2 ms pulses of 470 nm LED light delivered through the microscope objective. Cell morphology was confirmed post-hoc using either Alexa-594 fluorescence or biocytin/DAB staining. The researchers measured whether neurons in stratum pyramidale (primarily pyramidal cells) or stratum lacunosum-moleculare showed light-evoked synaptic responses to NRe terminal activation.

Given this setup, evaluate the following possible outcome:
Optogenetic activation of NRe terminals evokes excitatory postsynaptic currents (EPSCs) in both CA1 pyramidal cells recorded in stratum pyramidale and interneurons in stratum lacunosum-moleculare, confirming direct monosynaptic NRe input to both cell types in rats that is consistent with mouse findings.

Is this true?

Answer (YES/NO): NO